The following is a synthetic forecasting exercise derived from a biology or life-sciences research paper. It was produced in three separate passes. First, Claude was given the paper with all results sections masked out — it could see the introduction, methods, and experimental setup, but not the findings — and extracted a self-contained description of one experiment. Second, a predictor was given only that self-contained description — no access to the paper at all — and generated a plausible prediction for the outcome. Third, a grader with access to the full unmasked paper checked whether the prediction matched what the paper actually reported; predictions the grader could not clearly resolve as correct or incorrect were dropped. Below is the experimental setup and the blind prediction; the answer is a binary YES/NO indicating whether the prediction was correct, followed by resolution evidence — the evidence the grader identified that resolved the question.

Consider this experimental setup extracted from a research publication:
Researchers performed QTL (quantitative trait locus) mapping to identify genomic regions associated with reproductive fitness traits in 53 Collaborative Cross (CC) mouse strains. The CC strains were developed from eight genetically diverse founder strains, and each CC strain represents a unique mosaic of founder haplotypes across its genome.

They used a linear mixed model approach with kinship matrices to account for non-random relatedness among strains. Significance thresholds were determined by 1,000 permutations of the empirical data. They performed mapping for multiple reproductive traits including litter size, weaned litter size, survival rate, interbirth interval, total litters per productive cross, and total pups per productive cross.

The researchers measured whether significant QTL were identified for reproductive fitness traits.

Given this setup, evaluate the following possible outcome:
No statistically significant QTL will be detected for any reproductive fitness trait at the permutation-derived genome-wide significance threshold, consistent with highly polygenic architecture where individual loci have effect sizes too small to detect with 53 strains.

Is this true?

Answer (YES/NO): YES